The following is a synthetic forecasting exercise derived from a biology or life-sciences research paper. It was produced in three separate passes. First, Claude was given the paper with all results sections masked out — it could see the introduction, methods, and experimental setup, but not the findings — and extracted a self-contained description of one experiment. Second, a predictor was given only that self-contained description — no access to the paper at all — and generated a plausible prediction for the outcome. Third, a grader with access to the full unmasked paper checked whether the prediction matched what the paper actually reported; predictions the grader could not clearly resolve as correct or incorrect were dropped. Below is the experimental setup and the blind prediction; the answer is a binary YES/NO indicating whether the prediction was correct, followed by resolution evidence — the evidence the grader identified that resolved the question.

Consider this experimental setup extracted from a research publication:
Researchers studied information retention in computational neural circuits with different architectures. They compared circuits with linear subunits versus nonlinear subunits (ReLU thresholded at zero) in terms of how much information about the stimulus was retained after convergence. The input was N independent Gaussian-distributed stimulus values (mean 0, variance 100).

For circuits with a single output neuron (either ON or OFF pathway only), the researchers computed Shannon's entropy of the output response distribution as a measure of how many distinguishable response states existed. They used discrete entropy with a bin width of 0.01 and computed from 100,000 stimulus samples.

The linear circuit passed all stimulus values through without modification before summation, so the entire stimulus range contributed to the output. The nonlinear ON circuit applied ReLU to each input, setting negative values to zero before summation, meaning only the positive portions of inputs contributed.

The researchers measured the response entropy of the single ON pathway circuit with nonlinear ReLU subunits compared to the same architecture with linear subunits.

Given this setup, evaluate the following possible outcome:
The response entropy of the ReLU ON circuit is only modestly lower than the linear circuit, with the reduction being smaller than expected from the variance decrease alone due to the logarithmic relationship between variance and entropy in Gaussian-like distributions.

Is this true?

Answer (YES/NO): NO